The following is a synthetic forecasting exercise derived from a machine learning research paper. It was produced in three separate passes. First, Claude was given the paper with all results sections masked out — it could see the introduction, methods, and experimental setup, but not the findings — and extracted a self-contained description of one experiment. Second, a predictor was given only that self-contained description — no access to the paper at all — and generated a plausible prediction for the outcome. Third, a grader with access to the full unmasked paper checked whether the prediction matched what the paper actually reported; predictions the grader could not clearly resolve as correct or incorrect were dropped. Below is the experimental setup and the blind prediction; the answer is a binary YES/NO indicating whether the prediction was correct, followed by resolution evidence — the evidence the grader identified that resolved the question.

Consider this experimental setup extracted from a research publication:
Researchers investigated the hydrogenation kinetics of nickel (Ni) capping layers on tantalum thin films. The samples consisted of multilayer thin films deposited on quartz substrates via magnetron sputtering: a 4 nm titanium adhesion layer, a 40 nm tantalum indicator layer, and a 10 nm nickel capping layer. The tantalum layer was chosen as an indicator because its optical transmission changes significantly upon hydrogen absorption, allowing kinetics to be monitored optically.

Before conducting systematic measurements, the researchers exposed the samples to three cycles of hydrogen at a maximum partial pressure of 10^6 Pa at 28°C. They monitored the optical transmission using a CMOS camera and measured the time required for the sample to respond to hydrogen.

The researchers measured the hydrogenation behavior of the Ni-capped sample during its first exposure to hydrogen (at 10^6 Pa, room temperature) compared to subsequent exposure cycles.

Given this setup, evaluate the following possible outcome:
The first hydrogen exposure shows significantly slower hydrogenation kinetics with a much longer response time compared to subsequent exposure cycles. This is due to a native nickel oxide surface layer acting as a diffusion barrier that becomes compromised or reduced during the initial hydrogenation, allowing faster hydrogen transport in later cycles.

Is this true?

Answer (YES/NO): NO